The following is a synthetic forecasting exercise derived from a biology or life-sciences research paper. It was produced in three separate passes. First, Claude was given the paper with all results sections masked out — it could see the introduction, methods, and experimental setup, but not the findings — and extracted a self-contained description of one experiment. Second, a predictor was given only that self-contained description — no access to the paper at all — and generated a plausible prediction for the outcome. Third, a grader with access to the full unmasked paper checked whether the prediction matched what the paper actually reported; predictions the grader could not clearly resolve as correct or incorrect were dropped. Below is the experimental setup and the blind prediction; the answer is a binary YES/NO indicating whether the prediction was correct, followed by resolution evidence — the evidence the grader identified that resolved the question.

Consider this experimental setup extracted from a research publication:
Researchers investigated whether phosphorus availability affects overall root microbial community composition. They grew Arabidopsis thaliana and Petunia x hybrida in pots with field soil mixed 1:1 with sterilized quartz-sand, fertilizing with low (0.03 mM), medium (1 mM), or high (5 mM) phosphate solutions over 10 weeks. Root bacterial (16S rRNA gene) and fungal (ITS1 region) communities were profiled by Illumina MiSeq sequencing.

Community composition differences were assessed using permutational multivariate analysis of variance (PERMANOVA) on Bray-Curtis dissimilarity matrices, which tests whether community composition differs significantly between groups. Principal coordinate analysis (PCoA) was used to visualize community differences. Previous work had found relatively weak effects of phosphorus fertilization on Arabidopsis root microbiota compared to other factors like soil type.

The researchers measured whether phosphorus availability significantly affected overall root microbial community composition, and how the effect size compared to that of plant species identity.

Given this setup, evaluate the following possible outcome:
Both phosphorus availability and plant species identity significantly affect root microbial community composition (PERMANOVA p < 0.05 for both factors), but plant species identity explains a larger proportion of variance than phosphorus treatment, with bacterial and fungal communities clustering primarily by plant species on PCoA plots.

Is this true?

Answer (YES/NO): NO